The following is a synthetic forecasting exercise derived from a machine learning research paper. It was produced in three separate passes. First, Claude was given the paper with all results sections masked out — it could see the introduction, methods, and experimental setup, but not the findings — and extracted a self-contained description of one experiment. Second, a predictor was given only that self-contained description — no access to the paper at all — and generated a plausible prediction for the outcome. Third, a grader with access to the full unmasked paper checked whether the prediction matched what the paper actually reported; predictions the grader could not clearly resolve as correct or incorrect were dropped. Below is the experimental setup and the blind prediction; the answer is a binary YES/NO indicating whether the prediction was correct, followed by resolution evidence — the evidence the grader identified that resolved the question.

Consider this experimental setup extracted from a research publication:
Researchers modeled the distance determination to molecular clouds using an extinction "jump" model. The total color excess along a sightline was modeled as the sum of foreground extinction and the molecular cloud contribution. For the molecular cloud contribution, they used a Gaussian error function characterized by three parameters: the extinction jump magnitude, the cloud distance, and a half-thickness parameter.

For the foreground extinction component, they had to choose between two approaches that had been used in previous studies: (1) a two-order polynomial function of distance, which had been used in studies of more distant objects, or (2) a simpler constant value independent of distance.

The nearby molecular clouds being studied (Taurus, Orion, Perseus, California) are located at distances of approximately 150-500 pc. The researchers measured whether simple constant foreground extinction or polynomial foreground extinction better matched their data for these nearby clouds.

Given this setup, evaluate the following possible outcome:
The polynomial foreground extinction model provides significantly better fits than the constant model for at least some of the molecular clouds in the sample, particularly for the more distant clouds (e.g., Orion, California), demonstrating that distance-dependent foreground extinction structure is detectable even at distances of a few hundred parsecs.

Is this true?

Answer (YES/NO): NO